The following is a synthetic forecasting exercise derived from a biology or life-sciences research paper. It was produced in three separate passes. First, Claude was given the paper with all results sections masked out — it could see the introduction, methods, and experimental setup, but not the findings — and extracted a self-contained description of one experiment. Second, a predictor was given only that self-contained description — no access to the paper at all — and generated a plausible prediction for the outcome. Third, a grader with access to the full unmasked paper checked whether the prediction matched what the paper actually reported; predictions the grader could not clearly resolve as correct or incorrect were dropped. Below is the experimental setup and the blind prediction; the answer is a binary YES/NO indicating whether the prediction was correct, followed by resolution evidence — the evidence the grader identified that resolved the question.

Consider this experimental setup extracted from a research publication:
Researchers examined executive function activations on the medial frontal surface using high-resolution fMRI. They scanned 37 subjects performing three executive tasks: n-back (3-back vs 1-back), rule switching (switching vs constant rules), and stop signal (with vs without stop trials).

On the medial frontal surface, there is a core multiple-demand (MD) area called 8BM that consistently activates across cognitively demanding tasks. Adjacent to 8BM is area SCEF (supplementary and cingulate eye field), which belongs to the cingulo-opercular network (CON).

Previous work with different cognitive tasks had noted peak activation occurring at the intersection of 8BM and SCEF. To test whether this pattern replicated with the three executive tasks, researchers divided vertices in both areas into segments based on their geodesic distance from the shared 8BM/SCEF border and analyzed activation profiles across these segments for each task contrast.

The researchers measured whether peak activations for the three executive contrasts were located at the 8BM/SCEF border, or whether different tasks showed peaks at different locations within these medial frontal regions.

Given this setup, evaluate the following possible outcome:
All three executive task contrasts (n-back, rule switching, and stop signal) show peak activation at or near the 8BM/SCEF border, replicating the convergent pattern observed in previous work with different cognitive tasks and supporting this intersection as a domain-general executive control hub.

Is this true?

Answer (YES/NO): YES